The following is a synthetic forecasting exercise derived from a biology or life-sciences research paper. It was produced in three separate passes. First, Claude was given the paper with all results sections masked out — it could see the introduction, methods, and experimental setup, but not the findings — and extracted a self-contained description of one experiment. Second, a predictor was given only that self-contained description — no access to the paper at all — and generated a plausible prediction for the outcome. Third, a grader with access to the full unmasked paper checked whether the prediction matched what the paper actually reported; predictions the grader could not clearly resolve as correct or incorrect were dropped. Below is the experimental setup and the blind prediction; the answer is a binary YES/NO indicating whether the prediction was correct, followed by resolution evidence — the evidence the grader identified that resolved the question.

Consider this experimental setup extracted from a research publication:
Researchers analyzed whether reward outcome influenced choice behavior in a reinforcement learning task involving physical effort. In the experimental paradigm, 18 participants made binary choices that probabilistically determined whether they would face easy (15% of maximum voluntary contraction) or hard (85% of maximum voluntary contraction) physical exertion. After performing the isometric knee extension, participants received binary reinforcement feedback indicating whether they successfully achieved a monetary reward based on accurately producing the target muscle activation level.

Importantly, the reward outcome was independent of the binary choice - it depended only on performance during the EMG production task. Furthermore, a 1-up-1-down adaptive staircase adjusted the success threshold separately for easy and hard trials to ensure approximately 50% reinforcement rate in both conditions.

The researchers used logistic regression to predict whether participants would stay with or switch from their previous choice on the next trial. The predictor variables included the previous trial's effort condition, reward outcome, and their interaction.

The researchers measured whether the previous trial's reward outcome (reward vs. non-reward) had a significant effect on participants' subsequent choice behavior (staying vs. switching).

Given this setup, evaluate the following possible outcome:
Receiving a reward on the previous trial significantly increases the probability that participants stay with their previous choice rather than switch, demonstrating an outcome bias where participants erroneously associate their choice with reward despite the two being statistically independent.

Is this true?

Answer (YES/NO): NO